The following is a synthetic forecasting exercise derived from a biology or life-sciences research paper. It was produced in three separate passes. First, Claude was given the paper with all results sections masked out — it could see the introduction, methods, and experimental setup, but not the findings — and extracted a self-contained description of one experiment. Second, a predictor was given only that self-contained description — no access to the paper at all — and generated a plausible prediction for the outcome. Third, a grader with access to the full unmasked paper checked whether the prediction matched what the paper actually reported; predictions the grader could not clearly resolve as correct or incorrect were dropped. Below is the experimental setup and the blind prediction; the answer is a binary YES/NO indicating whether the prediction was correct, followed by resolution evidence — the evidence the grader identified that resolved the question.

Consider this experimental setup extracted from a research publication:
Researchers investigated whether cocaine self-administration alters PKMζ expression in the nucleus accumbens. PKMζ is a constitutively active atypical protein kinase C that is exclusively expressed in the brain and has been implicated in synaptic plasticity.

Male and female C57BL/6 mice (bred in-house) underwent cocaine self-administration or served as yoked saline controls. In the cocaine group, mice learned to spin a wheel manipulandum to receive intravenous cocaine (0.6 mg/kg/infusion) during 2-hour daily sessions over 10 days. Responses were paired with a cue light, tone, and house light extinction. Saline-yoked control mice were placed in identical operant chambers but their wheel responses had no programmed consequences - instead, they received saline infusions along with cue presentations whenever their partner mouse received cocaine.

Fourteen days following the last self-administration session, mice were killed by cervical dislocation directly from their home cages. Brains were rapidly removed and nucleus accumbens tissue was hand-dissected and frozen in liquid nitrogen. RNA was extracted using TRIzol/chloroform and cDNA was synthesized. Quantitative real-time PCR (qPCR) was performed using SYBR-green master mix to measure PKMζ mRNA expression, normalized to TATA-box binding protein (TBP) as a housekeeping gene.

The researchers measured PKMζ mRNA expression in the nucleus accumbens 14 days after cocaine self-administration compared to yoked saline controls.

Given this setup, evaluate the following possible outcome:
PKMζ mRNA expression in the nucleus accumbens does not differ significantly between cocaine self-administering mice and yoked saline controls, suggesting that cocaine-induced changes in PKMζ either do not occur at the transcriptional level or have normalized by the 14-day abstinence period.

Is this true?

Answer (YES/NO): NO